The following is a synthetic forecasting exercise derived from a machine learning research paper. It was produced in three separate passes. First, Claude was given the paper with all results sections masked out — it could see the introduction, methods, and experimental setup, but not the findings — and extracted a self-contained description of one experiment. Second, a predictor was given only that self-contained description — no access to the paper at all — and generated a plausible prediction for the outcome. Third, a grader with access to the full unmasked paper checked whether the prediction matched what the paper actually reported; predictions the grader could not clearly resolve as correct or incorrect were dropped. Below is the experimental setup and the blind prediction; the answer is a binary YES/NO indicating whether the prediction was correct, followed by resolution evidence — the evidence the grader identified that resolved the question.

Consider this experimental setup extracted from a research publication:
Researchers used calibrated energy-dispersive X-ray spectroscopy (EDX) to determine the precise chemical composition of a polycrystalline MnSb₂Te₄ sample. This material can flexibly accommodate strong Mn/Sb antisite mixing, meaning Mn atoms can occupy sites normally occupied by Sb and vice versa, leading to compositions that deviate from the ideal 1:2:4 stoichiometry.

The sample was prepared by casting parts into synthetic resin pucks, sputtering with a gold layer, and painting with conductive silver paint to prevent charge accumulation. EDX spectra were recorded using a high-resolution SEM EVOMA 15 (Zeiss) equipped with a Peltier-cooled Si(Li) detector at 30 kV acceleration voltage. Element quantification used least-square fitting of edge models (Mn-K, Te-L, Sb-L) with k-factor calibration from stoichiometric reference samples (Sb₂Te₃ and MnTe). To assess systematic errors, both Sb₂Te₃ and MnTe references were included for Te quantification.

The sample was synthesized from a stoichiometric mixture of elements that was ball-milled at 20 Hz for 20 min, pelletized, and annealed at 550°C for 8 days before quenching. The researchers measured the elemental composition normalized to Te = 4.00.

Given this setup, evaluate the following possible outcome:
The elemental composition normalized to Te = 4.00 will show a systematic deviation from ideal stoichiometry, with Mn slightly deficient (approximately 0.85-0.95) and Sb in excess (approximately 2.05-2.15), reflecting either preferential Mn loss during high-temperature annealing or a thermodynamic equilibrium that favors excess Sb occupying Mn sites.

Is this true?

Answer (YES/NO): NO